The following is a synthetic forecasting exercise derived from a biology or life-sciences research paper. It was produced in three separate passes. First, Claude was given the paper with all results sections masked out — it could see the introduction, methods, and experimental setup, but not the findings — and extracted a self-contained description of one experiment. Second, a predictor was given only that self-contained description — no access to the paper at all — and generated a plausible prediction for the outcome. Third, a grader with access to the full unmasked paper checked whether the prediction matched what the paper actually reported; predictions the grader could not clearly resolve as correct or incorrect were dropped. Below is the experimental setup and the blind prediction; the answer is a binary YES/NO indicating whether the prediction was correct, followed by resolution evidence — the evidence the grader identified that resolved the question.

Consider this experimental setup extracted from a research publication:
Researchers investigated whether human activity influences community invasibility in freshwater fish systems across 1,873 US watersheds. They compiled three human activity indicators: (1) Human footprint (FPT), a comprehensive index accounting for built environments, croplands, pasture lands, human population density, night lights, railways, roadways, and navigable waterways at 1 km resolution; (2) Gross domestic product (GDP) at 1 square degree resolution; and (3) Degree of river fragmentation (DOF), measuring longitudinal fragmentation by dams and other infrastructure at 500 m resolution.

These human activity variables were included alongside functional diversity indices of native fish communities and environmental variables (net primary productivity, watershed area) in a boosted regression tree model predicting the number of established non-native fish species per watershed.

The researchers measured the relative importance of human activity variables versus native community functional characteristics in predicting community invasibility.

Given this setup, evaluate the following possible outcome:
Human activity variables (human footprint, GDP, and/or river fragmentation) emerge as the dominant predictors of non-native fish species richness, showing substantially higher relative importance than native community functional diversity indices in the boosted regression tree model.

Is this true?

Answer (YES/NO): NO